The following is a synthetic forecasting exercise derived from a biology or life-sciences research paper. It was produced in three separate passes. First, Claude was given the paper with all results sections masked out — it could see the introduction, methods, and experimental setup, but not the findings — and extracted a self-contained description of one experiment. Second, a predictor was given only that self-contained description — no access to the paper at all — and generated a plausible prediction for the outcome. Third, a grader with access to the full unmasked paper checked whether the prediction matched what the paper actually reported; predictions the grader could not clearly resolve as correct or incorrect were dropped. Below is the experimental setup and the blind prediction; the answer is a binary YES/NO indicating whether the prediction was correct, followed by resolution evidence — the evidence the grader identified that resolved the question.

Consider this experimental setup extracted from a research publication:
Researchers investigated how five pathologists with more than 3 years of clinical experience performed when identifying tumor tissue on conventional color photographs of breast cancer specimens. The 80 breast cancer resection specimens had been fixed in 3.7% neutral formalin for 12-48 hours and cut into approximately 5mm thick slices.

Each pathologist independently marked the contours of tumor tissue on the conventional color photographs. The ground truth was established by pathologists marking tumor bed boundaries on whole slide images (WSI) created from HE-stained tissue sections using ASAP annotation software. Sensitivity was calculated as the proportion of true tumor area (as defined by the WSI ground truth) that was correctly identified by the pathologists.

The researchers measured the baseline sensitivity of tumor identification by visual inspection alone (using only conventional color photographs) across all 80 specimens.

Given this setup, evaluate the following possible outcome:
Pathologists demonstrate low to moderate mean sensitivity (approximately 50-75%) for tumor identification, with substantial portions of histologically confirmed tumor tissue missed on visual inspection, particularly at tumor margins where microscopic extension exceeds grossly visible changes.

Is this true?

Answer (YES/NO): NO